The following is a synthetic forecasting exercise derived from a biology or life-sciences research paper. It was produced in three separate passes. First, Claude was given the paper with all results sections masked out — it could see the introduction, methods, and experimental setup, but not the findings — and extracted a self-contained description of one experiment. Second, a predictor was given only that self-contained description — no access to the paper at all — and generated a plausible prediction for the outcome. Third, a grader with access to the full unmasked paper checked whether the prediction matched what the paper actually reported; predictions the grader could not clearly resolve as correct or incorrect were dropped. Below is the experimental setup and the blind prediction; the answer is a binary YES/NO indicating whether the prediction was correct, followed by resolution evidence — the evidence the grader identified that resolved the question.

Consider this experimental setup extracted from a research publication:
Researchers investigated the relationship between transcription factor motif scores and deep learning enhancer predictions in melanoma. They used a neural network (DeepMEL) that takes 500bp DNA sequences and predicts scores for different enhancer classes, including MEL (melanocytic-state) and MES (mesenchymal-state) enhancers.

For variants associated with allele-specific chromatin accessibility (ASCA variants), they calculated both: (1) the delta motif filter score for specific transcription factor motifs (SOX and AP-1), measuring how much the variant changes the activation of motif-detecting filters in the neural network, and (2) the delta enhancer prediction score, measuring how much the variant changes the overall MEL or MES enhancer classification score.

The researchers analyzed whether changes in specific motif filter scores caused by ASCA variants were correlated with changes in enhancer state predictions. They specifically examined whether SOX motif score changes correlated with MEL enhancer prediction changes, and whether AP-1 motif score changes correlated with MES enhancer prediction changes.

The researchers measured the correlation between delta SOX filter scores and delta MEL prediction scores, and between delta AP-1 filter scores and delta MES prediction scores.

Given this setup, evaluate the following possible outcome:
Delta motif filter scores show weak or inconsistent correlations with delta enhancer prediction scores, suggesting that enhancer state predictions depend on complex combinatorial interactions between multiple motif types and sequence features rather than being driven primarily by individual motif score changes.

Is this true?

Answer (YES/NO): NO